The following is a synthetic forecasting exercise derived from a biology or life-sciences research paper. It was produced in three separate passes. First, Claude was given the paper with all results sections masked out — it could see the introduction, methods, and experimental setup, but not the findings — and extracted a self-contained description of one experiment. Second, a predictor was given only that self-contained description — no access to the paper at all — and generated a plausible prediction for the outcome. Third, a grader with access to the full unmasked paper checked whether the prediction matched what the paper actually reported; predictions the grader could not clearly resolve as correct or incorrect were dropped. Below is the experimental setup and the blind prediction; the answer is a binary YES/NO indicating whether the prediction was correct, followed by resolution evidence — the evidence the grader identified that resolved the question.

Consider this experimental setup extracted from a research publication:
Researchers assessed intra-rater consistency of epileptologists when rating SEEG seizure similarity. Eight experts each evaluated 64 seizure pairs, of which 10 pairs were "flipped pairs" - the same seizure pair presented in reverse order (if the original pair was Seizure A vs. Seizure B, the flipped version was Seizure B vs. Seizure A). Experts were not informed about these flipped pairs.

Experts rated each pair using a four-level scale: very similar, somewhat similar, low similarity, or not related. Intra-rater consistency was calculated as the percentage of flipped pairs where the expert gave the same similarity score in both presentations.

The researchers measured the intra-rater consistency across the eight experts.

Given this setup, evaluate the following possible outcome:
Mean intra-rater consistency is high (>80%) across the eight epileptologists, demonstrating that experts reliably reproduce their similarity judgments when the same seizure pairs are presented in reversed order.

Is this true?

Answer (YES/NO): YES